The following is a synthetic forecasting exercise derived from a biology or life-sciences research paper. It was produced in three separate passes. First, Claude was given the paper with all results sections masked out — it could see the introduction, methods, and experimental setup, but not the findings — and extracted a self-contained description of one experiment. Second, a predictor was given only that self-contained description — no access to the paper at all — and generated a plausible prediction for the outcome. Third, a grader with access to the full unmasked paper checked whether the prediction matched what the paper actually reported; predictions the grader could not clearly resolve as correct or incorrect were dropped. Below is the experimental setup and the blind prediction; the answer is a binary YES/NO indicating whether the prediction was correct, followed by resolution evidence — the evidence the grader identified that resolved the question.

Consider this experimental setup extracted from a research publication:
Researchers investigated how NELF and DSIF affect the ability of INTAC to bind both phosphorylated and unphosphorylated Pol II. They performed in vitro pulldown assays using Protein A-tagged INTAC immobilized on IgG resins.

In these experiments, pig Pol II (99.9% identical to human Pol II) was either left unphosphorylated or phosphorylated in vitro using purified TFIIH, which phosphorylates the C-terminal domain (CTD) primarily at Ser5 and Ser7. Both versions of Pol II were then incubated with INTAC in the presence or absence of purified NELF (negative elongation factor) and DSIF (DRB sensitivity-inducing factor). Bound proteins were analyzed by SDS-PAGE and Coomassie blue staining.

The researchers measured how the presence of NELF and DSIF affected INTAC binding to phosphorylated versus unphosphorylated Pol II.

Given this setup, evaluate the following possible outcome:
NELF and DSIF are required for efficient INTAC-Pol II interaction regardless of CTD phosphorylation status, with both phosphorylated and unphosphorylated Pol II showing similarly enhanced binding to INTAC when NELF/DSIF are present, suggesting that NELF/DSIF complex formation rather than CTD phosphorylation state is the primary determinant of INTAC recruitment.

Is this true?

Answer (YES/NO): NO